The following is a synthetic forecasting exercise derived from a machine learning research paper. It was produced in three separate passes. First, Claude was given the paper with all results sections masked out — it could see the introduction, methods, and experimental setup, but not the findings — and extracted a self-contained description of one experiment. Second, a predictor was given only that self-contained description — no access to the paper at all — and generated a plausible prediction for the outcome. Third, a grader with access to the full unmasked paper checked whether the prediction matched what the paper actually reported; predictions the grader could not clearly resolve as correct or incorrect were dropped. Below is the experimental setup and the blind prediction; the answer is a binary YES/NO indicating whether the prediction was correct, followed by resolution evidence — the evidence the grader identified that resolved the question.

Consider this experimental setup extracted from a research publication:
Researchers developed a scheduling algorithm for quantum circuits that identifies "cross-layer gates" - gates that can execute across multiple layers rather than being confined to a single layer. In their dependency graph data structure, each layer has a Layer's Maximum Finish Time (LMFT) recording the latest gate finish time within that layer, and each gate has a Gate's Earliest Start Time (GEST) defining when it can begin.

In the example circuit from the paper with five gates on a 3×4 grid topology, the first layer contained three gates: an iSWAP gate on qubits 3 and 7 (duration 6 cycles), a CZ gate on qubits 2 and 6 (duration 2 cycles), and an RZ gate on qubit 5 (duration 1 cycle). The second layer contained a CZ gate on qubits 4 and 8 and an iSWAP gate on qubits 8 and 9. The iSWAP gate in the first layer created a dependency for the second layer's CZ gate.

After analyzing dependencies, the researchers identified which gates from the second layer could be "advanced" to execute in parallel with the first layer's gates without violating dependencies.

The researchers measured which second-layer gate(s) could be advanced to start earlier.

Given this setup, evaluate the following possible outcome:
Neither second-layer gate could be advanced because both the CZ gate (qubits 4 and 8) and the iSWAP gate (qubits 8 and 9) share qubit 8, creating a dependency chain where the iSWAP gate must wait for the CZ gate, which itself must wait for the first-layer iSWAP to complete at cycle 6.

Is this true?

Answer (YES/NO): NO